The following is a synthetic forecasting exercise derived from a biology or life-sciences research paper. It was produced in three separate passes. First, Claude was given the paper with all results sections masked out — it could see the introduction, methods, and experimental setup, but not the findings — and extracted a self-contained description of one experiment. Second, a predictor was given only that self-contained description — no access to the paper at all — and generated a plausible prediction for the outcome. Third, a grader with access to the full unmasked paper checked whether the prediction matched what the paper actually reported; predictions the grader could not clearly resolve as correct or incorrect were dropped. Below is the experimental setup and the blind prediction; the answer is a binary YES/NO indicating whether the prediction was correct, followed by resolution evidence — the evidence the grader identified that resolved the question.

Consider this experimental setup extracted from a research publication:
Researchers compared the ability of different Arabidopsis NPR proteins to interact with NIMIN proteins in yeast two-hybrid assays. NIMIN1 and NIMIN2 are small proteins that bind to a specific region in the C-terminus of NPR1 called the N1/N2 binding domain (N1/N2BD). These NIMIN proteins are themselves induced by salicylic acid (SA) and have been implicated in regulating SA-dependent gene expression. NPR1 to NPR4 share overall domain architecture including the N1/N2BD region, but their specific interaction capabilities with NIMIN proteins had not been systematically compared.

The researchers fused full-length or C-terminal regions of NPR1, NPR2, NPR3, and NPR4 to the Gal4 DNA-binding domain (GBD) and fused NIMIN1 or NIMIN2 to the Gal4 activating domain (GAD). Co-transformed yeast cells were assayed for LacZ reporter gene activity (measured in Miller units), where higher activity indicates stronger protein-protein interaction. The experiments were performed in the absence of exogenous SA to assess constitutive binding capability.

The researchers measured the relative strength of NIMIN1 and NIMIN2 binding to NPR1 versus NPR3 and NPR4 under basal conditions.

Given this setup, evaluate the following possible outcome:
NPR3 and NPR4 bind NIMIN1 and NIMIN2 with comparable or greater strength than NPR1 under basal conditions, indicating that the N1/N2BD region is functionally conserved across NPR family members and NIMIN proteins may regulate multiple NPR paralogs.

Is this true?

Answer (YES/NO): NO